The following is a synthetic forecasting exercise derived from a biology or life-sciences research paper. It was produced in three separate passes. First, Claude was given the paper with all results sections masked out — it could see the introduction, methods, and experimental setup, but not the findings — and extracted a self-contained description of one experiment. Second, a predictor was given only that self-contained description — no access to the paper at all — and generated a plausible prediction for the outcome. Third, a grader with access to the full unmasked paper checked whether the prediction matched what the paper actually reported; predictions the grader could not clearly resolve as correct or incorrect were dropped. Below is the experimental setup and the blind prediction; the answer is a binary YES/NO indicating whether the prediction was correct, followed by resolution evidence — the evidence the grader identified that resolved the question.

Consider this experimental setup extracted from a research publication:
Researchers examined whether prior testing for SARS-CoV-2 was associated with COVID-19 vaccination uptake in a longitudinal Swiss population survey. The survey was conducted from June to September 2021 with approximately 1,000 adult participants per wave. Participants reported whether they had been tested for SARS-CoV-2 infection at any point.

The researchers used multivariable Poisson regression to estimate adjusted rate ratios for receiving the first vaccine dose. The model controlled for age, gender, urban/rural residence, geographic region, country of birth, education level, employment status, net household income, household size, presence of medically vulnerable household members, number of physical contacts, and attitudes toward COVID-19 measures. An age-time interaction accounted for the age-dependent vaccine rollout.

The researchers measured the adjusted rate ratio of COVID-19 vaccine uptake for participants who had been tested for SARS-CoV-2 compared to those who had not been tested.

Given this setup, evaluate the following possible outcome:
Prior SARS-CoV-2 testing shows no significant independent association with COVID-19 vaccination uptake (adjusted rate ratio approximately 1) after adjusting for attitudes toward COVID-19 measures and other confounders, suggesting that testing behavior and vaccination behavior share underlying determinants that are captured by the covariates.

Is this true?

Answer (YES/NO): YES